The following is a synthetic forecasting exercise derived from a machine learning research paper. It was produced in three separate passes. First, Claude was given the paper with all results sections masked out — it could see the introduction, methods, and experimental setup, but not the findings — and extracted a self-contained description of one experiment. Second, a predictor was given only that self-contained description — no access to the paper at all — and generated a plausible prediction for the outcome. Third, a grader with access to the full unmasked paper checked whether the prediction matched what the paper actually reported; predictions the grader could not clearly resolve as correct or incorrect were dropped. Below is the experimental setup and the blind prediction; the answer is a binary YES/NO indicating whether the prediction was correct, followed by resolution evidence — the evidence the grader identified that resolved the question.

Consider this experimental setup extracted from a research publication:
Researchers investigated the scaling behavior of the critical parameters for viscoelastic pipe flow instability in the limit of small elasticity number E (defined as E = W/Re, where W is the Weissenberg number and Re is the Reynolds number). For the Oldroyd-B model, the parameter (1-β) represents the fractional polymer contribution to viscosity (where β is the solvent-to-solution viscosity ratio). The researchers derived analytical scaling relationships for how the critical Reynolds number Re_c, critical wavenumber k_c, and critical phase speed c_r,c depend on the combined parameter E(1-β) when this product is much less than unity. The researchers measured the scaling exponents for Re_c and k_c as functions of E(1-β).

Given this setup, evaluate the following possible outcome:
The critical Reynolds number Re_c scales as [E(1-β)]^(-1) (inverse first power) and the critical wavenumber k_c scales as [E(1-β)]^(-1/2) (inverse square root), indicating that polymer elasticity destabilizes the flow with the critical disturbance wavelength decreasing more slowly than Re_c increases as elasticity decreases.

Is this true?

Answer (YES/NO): NO